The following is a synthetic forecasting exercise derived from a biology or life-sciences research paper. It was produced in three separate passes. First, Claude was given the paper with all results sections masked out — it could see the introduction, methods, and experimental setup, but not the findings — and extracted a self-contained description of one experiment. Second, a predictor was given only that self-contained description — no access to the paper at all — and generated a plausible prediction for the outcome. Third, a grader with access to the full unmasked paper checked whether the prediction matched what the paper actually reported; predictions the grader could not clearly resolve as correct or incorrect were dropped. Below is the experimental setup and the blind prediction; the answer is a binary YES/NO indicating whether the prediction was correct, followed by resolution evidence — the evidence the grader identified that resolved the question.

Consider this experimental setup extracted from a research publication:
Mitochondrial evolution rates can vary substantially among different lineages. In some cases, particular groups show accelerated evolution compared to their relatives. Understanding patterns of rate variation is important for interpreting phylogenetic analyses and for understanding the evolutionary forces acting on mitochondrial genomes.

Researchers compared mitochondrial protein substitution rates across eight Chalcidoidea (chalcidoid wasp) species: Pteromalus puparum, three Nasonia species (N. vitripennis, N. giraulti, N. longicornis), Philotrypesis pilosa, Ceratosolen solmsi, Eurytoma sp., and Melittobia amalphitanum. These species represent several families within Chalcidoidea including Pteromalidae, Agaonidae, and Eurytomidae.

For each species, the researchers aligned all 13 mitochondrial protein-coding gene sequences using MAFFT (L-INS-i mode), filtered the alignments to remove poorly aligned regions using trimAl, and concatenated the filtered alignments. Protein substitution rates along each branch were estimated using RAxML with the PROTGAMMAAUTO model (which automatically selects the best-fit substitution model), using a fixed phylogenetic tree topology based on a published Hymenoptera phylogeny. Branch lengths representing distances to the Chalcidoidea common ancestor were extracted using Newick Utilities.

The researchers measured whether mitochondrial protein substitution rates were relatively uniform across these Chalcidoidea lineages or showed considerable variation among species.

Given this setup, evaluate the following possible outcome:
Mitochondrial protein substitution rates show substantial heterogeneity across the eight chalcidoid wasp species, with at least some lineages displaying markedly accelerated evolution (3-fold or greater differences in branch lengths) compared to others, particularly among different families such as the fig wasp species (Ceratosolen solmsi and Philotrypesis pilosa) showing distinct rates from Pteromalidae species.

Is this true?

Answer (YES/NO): NO